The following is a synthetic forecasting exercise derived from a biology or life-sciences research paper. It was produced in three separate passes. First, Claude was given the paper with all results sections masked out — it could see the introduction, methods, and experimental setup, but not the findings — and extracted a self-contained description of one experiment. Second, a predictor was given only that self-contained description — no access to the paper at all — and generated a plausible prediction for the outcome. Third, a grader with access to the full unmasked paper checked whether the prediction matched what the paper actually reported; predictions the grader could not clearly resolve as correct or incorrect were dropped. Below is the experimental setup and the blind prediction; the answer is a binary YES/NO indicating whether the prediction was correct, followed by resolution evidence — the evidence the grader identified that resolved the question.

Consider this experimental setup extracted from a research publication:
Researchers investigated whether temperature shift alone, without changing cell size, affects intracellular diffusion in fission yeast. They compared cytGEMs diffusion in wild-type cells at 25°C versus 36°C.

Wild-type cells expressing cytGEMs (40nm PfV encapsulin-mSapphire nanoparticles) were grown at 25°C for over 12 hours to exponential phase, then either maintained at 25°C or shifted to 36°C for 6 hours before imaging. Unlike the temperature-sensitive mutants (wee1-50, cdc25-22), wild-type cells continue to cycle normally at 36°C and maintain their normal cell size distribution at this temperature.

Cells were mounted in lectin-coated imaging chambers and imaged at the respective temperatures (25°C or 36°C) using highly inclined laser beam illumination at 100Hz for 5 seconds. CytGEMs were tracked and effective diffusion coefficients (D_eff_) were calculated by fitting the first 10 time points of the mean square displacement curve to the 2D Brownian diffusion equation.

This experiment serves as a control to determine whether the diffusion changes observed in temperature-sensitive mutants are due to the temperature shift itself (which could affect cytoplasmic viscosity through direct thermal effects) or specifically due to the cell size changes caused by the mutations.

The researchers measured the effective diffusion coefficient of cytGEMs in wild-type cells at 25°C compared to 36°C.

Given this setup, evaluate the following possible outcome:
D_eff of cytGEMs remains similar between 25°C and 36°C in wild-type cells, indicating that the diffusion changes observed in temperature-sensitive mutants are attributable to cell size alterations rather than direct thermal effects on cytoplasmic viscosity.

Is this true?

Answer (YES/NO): NO